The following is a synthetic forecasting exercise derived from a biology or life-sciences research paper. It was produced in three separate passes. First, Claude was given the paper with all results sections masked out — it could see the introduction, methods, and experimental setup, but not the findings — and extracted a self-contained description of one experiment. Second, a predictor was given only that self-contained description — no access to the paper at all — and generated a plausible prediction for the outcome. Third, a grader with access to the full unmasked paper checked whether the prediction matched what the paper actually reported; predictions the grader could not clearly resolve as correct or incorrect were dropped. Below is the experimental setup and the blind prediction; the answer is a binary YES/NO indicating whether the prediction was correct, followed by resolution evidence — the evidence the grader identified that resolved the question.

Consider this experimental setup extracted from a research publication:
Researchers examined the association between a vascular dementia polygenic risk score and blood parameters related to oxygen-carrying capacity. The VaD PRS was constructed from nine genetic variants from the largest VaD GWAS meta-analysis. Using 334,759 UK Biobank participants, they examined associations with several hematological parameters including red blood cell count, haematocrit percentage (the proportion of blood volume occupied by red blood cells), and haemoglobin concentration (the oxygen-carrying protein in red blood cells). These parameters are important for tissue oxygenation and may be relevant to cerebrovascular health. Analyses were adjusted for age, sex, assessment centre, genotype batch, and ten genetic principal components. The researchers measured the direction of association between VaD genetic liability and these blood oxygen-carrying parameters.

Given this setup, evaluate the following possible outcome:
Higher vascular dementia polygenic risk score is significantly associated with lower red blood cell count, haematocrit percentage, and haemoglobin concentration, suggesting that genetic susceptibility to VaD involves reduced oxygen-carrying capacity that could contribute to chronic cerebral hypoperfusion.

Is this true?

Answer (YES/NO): YES